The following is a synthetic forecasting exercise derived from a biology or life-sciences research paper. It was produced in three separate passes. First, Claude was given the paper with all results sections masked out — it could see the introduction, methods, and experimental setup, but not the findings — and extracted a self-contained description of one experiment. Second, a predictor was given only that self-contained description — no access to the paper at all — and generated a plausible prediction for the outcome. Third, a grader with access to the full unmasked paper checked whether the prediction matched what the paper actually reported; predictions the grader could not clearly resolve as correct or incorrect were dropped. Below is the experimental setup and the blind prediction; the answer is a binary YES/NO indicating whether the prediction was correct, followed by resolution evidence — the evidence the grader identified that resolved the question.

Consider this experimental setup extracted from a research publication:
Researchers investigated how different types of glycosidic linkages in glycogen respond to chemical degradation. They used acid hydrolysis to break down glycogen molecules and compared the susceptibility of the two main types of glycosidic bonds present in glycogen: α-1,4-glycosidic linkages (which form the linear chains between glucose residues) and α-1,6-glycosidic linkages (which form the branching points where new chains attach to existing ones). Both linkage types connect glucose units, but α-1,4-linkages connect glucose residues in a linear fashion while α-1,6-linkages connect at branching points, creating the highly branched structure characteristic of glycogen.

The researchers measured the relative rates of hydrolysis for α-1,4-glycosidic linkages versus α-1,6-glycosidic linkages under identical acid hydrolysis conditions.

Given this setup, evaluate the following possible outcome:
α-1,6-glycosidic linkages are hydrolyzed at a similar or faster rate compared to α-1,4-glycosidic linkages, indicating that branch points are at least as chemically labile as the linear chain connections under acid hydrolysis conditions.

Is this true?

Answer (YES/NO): NO